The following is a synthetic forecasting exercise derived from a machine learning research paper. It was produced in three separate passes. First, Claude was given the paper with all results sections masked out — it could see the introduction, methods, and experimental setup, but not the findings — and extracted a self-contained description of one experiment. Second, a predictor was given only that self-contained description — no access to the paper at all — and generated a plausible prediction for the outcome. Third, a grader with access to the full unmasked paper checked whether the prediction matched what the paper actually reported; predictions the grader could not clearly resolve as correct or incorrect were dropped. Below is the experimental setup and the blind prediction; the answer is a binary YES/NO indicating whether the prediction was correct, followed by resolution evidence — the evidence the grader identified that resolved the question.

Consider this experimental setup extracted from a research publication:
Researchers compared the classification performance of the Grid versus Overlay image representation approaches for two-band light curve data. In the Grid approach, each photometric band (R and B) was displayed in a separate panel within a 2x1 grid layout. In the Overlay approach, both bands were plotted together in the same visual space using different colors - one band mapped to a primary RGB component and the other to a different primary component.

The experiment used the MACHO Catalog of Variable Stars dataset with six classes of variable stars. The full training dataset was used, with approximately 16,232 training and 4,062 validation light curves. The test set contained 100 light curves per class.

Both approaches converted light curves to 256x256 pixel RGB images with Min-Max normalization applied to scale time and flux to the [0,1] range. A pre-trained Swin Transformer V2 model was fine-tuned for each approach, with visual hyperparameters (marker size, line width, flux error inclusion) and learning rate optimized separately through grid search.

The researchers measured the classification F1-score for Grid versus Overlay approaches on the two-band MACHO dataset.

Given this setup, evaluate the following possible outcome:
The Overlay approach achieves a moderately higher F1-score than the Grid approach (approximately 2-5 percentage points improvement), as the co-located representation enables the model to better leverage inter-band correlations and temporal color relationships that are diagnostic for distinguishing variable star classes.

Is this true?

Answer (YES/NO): NO